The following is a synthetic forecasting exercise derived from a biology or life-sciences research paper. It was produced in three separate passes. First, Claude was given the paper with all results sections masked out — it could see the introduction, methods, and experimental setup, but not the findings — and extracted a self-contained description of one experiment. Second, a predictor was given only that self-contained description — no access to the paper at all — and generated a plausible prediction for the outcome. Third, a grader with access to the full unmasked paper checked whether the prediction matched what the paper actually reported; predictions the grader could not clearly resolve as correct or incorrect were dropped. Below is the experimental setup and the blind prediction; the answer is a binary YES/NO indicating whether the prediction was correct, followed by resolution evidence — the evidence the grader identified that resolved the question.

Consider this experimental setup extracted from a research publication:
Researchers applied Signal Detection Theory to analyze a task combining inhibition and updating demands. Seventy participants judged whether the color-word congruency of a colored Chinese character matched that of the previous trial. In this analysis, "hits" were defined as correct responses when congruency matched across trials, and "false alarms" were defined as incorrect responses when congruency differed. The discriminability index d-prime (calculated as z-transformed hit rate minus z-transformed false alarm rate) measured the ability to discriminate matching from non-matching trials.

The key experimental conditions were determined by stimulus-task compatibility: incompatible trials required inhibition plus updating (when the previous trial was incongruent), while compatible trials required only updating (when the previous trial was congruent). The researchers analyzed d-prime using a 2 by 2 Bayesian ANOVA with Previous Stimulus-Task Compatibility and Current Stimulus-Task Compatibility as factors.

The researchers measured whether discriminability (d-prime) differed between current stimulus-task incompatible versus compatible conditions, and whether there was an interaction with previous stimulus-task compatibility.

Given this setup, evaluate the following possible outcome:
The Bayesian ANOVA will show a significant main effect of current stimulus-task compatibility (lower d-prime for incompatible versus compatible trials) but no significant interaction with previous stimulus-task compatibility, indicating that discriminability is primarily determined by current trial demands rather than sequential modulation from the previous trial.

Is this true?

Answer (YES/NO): NO